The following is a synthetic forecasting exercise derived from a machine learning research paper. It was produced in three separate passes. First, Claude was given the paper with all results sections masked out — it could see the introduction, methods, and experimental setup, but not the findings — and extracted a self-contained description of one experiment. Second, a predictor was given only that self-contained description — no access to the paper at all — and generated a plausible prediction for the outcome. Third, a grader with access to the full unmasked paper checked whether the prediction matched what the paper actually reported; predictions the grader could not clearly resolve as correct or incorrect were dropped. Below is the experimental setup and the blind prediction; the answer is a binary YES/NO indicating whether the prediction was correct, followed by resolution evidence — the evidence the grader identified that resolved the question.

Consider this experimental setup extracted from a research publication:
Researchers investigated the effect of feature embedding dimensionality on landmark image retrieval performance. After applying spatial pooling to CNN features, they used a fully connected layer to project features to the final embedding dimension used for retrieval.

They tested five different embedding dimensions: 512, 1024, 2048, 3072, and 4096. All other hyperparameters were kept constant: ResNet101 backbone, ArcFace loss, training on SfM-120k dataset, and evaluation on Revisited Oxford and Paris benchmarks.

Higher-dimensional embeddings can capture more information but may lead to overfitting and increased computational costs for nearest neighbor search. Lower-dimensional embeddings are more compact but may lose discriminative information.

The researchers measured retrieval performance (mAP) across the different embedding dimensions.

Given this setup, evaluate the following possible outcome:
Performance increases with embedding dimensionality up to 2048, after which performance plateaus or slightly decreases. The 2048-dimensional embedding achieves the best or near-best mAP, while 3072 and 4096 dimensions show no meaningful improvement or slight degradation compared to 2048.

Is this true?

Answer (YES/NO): YES